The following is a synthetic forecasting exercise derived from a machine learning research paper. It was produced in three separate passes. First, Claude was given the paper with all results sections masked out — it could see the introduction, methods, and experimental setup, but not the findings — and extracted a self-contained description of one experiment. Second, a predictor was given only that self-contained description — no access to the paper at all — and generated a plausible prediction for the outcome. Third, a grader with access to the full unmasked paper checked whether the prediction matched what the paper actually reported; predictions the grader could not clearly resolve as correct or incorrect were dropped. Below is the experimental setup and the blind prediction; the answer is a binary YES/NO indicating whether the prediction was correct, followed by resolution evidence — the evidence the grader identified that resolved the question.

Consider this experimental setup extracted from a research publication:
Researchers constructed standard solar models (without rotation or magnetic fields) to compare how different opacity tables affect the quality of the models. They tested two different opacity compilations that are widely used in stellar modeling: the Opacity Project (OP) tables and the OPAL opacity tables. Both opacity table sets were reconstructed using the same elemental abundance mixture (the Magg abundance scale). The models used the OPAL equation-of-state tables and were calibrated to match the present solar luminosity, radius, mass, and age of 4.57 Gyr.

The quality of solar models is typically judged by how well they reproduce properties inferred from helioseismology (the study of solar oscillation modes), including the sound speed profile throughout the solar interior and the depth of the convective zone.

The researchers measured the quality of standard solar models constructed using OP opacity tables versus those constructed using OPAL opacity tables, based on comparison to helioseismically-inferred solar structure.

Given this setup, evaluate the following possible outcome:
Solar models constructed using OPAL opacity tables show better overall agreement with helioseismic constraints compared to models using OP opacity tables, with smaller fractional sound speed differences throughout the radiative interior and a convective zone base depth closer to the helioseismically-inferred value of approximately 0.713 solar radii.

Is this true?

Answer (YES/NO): NO